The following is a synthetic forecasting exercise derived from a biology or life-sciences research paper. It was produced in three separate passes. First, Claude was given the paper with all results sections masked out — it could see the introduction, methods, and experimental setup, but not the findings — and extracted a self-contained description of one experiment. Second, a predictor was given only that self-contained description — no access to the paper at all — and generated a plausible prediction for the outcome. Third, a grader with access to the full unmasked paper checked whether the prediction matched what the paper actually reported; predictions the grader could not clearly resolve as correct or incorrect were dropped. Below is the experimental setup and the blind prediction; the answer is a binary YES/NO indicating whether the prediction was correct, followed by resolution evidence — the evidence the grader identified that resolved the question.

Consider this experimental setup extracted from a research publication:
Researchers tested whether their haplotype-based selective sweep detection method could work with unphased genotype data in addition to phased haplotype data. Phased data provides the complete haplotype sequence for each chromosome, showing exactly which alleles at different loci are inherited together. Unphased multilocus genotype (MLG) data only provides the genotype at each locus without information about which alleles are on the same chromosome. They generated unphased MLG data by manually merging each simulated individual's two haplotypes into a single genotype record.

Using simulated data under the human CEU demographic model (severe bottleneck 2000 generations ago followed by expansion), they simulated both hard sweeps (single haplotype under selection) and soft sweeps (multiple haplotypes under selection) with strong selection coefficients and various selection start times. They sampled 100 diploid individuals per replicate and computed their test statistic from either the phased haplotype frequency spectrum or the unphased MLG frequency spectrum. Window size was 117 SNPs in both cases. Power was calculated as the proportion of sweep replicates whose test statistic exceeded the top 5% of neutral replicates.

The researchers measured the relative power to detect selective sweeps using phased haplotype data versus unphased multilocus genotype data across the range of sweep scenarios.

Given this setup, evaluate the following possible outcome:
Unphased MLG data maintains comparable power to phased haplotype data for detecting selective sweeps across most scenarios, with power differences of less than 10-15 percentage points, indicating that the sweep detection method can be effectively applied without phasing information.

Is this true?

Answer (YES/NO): YES